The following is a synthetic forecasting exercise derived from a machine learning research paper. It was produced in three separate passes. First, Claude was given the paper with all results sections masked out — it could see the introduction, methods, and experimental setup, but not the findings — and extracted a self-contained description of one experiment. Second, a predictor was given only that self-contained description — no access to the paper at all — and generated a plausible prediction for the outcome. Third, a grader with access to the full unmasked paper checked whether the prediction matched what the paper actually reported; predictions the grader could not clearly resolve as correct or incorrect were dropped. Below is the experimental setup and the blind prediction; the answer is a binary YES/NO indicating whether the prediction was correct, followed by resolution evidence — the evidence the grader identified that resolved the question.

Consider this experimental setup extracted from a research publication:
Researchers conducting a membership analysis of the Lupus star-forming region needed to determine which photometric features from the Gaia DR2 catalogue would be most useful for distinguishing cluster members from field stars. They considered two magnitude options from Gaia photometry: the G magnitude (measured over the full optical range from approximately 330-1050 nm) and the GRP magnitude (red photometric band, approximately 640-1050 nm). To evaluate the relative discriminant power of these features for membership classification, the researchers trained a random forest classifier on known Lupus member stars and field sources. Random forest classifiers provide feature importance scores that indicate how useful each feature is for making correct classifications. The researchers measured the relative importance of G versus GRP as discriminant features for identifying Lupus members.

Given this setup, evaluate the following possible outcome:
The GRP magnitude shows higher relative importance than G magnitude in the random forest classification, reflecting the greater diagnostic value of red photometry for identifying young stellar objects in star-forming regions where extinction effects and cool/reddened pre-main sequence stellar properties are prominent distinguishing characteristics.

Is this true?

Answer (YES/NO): YES